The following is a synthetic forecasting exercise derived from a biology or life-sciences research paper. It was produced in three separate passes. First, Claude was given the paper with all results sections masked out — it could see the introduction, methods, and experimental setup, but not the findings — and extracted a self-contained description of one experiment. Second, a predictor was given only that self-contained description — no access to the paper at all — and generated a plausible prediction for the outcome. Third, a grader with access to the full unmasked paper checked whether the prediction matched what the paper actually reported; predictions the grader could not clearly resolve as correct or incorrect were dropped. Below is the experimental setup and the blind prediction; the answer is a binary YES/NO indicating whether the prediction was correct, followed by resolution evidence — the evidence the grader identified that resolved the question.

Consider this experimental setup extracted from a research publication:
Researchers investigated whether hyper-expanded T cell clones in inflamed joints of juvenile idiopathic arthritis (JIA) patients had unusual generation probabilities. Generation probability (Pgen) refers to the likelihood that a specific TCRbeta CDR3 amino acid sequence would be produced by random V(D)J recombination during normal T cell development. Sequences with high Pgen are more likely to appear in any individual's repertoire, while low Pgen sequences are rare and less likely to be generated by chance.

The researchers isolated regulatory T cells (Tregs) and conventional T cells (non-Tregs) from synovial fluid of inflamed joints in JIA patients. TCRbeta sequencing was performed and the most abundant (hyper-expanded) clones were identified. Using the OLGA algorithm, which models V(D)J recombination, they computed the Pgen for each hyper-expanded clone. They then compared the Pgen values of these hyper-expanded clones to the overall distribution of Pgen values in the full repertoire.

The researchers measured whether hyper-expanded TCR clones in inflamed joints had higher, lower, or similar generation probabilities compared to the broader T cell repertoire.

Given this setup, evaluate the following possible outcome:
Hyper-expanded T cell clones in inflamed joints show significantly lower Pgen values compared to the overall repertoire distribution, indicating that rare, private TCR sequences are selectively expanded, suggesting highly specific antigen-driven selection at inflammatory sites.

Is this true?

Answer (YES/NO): NO